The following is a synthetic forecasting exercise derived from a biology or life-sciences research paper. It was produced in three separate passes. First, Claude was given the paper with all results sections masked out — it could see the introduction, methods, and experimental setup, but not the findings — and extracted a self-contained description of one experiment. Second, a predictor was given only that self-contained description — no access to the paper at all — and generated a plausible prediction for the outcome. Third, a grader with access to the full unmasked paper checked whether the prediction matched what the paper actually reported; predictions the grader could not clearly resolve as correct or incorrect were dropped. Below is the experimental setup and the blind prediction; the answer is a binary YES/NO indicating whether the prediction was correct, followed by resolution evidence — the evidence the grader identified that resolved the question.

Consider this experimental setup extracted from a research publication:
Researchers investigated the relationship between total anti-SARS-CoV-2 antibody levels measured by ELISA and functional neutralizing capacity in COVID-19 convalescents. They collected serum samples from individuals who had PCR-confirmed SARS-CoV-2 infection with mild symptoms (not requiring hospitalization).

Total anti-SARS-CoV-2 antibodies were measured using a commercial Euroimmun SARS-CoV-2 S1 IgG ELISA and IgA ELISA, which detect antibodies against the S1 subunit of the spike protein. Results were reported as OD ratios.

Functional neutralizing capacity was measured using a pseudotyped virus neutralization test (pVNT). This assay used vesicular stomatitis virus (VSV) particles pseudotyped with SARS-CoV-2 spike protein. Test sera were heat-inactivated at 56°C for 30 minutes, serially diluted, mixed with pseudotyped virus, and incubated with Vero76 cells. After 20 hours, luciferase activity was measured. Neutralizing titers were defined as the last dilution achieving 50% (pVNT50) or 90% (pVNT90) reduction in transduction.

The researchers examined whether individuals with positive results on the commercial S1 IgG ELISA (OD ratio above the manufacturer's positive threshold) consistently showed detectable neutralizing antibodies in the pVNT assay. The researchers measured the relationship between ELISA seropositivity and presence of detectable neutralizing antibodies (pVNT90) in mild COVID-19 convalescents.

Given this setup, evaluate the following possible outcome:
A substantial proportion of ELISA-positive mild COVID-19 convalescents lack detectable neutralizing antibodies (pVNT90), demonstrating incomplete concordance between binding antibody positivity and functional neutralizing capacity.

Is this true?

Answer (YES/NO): YES